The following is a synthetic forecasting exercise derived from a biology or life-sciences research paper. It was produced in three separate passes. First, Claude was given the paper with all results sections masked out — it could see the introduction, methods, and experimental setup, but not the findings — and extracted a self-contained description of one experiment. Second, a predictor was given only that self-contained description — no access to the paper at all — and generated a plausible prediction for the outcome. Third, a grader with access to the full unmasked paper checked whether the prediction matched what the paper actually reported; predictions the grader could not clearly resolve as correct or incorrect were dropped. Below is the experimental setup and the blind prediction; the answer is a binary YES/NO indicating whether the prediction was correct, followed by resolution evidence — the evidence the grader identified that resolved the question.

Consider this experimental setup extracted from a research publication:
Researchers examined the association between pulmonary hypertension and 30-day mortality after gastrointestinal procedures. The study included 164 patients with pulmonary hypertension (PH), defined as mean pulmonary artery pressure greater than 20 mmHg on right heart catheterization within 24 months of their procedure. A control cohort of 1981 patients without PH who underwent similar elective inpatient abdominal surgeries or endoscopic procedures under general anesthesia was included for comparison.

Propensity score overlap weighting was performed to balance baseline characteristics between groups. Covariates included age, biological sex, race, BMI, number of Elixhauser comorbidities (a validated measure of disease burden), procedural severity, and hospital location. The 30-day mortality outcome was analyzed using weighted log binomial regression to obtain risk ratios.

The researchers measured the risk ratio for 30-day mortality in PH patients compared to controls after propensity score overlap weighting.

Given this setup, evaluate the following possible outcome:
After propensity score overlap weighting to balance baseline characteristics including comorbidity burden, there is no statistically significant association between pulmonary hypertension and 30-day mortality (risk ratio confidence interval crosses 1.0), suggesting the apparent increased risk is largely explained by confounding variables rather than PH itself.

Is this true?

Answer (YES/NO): NO